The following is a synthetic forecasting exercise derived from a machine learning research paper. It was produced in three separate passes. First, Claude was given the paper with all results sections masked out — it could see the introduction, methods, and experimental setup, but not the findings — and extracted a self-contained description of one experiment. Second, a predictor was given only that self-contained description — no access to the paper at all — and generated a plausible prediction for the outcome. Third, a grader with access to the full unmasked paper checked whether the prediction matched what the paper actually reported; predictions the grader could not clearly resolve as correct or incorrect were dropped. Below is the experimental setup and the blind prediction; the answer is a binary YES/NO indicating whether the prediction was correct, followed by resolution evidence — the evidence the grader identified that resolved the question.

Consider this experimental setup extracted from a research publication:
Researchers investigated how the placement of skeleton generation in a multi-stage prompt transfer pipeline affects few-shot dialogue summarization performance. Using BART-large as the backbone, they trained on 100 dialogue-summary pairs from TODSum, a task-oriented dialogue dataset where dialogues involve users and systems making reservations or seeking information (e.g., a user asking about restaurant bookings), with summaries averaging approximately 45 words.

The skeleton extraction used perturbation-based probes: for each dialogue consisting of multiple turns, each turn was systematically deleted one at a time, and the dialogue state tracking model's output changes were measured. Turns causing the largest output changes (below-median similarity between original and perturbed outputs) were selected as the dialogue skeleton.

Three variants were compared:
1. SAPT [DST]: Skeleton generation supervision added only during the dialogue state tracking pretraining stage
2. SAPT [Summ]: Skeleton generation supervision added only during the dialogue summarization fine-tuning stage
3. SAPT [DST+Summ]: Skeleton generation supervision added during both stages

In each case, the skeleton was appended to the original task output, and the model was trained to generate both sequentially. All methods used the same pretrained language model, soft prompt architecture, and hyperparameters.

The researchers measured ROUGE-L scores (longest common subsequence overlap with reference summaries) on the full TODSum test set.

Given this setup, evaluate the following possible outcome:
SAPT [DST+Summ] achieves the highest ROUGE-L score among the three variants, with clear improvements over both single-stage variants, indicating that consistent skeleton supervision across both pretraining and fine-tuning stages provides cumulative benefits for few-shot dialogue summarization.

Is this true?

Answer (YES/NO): YES